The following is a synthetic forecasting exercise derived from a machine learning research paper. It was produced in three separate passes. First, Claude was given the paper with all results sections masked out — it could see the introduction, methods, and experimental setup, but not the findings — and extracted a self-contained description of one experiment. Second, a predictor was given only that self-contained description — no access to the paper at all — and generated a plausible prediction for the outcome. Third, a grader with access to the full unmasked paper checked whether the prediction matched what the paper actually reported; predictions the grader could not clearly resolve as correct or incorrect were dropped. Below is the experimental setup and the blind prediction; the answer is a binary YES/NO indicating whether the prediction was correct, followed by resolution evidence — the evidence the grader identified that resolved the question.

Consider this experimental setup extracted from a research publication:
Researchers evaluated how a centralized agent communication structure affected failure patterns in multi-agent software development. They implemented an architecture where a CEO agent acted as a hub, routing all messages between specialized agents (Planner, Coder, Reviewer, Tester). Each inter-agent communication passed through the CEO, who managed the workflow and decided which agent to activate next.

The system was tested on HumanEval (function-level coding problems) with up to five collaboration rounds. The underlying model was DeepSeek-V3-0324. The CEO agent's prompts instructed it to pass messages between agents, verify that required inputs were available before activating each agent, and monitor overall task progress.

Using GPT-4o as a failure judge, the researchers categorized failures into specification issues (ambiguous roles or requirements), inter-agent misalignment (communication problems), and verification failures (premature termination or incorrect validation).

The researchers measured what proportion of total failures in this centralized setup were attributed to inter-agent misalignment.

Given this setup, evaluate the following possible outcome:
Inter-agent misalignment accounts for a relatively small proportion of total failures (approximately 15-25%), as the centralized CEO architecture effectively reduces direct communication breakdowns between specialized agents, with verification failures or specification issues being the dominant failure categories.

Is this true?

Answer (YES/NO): NO